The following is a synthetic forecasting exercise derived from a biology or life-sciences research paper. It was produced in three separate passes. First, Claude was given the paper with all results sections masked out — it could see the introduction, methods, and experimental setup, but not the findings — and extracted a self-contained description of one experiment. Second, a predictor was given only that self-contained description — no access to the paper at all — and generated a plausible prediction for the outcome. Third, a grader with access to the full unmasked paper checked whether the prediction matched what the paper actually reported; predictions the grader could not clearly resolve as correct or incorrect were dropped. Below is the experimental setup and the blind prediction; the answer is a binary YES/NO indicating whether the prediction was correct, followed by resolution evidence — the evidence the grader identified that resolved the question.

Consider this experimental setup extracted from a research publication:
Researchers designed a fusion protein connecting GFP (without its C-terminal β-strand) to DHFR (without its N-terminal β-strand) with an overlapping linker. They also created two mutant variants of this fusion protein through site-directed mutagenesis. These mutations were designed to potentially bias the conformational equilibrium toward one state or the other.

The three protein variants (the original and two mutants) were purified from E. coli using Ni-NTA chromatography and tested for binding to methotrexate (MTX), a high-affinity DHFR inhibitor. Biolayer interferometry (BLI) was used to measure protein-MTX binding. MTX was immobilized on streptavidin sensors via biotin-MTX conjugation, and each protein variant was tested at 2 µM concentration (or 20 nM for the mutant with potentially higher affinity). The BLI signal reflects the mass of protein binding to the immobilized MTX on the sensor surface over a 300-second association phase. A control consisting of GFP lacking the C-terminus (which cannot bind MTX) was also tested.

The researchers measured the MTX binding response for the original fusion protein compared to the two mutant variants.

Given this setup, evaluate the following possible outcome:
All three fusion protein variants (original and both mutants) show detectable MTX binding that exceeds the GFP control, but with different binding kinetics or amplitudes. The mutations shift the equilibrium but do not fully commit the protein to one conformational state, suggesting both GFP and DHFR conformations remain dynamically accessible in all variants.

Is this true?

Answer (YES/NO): NO